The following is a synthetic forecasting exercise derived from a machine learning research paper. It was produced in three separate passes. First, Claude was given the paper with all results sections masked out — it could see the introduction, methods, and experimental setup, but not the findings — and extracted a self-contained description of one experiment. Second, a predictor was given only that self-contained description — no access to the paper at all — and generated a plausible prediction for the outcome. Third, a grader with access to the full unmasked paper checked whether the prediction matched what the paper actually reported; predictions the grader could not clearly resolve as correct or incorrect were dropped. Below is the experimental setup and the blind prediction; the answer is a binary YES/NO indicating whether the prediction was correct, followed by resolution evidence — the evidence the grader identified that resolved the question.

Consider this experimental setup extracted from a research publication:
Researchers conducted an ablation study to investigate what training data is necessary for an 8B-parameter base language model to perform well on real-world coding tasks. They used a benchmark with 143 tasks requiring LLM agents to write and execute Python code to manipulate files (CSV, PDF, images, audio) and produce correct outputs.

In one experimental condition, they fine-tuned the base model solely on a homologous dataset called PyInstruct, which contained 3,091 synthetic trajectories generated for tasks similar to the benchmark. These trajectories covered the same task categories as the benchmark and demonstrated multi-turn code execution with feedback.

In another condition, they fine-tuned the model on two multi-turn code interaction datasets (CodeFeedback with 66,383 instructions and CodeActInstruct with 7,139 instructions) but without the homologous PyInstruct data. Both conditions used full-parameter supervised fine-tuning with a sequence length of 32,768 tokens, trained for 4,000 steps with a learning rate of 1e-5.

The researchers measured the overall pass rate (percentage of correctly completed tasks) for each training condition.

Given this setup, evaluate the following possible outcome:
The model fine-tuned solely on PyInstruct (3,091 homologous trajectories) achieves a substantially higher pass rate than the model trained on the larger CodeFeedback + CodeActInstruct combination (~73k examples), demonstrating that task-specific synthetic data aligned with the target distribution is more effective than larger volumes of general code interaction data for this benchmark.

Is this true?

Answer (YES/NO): NO